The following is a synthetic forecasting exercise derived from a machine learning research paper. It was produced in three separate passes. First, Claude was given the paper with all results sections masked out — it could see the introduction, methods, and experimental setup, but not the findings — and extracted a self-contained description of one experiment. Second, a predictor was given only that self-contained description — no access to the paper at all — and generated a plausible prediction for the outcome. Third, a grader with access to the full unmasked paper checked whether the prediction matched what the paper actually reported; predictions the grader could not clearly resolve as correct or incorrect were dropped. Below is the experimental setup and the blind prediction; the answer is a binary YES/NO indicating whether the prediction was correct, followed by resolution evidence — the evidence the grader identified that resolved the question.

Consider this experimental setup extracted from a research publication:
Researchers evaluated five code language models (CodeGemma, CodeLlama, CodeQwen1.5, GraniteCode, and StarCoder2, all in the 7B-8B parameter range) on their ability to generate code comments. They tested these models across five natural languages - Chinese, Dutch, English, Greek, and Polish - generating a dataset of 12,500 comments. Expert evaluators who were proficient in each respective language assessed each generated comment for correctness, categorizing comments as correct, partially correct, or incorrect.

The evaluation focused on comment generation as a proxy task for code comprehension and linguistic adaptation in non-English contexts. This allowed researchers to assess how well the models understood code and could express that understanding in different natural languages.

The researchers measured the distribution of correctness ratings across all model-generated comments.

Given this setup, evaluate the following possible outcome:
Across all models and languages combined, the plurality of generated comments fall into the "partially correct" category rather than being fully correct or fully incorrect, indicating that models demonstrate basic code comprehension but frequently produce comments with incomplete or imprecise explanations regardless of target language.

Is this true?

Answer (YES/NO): NO